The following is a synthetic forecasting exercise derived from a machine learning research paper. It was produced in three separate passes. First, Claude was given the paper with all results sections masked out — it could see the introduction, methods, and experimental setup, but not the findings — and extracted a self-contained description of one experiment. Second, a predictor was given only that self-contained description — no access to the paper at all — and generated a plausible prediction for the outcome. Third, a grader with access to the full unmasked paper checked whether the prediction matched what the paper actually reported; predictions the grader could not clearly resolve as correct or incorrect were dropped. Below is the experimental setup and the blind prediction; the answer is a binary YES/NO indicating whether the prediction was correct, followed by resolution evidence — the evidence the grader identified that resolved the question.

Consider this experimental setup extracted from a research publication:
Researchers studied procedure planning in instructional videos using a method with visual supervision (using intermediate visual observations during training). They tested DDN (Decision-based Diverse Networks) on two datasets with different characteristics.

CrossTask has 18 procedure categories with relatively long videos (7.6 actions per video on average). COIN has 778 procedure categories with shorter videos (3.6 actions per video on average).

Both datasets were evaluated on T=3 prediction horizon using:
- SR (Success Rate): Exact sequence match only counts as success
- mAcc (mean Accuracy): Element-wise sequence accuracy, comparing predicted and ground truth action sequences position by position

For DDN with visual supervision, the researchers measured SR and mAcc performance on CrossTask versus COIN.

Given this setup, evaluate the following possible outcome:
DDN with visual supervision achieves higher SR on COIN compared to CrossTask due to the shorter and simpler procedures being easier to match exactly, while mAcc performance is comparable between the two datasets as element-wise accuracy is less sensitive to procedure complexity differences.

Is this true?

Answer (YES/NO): NO